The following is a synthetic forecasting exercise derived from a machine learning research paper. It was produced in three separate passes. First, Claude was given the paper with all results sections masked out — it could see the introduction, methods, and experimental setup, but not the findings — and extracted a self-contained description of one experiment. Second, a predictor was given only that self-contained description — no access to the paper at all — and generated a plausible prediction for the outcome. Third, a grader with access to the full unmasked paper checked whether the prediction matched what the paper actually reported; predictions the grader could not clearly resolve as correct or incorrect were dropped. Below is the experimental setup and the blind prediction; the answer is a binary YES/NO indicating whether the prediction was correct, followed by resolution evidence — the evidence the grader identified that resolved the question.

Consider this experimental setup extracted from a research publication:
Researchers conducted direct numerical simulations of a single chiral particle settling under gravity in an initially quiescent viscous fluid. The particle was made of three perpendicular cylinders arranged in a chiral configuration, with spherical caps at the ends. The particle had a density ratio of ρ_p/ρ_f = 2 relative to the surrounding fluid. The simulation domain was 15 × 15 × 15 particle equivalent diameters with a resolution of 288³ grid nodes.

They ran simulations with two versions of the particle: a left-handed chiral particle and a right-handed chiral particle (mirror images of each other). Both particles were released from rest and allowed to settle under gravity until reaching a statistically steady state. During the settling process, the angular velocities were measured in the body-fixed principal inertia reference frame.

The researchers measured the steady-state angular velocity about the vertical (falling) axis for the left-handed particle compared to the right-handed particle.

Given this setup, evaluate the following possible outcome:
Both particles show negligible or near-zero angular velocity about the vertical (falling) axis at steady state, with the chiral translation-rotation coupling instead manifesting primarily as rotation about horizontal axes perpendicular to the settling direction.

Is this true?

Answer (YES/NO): NO